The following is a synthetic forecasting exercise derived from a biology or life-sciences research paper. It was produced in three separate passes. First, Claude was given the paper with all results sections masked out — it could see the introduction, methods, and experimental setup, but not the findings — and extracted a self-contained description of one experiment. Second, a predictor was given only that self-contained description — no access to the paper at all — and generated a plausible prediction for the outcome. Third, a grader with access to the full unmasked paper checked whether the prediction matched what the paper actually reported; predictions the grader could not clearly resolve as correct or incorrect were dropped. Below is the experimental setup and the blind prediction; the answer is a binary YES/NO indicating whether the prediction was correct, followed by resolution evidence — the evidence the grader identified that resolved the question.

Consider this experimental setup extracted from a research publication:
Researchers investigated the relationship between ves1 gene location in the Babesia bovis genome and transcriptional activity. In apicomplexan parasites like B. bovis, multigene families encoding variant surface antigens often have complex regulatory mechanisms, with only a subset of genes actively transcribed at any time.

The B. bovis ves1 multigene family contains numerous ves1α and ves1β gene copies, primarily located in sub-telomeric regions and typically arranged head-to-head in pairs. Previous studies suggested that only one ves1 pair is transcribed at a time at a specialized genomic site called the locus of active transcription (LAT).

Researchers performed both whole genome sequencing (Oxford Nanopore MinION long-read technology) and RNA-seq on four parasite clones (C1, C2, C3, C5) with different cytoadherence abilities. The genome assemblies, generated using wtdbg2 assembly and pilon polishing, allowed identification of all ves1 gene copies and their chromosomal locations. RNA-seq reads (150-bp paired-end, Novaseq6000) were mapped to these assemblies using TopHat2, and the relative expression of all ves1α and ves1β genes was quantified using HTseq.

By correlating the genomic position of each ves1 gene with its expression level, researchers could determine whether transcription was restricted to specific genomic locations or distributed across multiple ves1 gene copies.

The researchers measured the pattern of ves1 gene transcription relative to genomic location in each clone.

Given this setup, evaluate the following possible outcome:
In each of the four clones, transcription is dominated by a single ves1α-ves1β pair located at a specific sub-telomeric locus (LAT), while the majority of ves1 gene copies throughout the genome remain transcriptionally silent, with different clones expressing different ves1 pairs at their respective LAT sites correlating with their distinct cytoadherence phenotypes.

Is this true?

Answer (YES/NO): NO